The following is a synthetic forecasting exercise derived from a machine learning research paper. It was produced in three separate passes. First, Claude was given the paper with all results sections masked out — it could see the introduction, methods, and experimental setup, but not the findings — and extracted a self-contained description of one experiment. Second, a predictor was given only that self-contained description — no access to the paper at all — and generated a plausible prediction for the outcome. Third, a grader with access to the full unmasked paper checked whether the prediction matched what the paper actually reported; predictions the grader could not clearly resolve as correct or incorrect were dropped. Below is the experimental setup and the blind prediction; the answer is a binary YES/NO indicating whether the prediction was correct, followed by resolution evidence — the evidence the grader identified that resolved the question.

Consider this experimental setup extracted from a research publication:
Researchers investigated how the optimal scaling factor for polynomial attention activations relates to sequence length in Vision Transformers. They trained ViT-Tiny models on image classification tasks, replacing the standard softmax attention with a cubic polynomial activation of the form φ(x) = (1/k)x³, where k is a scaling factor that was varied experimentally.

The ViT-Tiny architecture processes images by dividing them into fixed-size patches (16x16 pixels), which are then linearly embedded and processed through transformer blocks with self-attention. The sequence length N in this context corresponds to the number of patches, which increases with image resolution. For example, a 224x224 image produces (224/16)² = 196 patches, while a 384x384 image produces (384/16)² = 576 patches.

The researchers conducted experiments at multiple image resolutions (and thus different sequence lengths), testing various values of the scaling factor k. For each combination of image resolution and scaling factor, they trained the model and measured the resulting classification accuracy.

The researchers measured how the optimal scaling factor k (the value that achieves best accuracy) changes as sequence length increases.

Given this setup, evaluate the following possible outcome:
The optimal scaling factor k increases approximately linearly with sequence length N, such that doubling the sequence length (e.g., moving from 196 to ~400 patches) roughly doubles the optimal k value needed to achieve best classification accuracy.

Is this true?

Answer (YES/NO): NO